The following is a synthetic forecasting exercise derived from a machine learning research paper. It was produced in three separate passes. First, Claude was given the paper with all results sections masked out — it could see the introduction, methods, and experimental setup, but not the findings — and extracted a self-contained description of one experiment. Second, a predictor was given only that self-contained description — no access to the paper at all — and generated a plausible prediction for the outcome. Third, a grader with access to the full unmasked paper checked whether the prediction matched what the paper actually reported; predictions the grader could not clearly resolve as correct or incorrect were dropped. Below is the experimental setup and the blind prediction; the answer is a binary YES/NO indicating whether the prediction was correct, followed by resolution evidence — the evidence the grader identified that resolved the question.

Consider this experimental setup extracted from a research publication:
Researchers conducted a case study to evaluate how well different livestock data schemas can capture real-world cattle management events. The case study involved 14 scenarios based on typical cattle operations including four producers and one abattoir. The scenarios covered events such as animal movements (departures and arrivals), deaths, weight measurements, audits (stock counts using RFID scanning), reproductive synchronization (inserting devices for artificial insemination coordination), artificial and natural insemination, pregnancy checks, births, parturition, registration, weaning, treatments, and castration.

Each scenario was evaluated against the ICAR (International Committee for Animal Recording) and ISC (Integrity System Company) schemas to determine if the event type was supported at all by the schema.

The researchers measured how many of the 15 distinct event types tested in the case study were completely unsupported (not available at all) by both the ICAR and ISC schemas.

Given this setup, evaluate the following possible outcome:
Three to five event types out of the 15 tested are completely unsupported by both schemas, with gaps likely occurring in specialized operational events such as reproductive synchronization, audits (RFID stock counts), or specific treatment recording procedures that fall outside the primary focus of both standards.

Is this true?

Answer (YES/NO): YES